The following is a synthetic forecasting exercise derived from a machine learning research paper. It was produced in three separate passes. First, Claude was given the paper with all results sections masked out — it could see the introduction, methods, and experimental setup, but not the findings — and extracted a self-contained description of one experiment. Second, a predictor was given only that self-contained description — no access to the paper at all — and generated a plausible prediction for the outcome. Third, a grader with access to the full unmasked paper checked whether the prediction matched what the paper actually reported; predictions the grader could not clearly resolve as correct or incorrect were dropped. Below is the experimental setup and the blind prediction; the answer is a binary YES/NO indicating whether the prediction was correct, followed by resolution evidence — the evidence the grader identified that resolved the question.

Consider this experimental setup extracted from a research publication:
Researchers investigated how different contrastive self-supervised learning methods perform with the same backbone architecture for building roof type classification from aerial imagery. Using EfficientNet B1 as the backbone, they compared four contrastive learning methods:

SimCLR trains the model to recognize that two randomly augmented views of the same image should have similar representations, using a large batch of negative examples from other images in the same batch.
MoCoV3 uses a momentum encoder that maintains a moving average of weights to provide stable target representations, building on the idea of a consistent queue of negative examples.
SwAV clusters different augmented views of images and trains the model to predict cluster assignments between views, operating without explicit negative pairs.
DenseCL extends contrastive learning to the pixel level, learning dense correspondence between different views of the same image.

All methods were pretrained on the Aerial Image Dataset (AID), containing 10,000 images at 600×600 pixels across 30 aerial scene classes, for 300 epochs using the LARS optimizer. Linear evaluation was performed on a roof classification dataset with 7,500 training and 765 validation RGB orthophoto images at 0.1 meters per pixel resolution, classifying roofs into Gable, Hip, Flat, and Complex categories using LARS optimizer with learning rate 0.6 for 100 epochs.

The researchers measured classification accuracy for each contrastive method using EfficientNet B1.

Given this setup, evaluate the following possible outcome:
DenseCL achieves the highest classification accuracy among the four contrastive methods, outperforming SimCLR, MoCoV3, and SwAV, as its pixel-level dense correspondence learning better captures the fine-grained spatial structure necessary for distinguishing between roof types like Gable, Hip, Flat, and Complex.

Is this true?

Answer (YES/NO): NO